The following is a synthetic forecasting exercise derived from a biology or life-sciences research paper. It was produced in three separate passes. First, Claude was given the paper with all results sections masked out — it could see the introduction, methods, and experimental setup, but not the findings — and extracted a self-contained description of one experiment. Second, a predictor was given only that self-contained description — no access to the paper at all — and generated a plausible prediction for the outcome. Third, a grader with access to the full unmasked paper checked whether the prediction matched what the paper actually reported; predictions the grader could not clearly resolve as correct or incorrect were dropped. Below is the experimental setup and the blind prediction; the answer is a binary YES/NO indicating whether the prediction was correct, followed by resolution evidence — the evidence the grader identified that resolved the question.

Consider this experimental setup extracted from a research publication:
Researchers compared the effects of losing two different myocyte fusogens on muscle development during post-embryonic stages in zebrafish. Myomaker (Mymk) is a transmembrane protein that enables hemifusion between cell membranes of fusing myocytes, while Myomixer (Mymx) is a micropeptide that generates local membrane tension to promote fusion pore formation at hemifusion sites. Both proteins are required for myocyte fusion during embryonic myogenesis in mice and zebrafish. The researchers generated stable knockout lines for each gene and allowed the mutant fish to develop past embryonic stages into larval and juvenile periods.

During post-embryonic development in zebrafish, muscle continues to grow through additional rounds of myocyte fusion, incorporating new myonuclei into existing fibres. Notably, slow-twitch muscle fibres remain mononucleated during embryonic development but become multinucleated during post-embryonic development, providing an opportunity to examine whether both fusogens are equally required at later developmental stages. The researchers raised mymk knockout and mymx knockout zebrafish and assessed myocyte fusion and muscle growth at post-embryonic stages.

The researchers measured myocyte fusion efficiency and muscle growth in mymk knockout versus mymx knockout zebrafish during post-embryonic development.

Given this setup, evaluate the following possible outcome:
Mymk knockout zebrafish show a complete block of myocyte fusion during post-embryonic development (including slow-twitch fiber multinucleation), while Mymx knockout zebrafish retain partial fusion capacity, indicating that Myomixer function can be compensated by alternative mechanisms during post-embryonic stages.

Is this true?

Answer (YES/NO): YES